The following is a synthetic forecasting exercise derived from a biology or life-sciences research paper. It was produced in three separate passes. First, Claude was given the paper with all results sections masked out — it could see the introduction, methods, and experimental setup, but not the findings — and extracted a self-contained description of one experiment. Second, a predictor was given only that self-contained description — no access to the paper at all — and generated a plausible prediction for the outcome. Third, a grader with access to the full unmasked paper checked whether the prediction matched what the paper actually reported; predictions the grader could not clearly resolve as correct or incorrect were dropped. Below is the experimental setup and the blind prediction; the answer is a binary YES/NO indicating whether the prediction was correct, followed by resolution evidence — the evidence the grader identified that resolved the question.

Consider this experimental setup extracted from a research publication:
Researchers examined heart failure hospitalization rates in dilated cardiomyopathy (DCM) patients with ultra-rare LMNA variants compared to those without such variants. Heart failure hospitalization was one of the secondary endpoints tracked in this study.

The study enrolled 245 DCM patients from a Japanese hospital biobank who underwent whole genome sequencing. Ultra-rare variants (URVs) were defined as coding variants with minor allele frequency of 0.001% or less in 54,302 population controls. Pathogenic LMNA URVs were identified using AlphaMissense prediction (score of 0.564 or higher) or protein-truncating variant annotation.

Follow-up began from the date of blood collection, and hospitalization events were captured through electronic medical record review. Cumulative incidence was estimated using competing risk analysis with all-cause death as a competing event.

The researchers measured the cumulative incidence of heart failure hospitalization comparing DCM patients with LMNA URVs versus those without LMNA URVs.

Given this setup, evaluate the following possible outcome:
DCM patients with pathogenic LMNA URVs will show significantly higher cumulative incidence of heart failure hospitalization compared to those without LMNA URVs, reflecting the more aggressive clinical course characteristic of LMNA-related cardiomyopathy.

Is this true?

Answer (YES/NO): YES